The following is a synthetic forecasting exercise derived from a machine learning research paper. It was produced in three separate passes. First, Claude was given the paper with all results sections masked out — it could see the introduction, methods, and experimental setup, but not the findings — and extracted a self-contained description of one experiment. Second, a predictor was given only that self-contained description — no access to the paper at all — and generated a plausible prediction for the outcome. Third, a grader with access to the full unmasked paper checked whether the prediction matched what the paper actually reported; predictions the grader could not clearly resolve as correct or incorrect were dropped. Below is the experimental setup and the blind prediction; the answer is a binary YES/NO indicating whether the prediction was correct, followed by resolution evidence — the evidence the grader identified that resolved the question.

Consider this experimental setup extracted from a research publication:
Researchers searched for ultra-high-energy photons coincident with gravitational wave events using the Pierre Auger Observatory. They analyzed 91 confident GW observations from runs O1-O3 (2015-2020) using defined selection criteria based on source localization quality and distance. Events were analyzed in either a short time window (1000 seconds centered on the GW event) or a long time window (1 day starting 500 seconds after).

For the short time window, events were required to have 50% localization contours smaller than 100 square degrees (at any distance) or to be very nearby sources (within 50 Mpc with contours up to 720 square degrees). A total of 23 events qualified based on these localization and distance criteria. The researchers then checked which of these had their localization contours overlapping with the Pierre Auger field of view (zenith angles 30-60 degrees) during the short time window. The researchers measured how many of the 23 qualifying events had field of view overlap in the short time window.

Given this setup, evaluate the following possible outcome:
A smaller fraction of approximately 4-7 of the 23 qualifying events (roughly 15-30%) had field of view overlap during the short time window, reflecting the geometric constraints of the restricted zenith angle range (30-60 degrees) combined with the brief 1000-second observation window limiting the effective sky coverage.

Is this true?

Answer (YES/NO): NO